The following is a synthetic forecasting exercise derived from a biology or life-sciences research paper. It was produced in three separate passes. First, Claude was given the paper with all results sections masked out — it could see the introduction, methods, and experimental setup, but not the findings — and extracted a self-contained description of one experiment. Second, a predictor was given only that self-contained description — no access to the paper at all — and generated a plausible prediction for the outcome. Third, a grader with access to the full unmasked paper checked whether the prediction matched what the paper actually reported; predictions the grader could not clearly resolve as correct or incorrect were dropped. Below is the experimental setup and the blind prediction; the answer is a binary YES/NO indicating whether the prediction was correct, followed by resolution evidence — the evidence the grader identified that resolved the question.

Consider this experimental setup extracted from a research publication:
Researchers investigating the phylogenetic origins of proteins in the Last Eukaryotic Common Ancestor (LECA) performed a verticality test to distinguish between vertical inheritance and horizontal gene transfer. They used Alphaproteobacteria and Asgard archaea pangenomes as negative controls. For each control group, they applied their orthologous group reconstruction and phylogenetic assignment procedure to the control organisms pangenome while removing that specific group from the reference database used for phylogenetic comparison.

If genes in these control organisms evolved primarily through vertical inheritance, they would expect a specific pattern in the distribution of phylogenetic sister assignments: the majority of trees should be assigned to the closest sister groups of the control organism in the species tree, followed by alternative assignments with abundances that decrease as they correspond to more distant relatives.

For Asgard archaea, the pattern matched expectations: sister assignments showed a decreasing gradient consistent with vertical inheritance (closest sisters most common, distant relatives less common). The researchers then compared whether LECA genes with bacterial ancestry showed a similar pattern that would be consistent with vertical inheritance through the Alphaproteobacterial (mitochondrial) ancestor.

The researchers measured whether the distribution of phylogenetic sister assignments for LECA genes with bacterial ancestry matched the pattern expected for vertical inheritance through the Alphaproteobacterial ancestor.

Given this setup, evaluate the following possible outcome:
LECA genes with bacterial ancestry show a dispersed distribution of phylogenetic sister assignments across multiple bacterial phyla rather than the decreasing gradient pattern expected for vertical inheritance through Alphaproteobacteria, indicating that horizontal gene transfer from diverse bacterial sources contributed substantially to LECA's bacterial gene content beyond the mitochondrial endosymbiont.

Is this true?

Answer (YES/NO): YES